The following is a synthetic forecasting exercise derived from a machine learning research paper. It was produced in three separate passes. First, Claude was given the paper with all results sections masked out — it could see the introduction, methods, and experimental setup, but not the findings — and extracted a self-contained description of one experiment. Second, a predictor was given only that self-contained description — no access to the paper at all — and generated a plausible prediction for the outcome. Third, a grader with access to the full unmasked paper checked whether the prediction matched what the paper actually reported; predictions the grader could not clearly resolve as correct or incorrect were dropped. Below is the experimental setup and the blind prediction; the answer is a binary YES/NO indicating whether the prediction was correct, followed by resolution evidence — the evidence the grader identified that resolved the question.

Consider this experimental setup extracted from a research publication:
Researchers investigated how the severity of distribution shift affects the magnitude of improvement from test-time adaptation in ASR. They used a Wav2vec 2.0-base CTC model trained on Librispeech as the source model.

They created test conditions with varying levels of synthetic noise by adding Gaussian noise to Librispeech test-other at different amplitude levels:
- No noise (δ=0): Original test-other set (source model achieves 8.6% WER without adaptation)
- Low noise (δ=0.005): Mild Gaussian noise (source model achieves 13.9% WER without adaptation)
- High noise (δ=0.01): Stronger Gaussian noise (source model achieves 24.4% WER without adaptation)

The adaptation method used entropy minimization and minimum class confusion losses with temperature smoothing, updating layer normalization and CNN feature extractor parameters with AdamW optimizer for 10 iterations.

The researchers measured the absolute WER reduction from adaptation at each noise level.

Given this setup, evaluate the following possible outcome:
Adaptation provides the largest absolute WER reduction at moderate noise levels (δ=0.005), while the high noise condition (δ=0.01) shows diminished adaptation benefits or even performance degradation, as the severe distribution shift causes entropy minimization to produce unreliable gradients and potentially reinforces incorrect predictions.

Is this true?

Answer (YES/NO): NO